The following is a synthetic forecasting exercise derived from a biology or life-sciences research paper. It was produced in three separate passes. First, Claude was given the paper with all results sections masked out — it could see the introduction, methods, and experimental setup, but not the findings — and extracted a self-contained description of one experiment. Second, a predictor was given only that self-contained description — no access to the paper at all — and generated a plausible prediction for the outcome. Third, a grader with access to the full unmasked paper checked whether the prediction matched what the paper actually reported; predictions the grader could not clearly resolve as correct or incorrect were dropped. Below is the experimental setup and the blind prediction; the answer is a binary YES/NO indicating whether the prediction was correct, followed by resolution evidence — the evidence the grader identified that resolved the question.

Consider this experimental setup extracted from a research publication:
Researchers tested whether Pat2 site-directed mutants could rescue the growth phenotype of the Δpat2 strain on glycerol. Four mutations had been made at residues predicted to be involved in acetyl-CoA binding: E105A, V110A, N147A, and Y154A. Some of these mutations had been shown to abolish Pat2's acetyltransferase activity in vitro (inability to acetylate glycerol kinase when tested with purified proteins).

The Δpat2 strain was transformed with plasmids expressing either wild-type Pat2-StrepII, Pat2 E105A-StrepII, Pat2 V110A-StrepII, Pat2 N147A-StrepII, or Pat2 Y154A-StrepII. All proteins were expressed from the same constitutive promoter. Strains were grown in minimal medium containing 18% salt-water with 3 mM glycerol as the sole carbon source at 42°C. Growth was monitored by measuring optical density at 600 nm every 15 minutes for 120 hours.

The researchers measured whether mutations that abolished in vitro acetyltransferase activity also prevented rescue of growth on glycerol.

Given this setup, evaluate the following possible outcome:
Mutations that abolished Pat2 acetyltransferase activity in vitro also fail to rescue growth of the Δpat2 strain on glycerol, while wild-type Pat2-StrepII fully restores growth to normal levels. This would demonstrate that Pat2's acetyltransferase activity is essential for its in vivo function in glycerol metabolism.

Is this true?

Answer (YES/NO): YES